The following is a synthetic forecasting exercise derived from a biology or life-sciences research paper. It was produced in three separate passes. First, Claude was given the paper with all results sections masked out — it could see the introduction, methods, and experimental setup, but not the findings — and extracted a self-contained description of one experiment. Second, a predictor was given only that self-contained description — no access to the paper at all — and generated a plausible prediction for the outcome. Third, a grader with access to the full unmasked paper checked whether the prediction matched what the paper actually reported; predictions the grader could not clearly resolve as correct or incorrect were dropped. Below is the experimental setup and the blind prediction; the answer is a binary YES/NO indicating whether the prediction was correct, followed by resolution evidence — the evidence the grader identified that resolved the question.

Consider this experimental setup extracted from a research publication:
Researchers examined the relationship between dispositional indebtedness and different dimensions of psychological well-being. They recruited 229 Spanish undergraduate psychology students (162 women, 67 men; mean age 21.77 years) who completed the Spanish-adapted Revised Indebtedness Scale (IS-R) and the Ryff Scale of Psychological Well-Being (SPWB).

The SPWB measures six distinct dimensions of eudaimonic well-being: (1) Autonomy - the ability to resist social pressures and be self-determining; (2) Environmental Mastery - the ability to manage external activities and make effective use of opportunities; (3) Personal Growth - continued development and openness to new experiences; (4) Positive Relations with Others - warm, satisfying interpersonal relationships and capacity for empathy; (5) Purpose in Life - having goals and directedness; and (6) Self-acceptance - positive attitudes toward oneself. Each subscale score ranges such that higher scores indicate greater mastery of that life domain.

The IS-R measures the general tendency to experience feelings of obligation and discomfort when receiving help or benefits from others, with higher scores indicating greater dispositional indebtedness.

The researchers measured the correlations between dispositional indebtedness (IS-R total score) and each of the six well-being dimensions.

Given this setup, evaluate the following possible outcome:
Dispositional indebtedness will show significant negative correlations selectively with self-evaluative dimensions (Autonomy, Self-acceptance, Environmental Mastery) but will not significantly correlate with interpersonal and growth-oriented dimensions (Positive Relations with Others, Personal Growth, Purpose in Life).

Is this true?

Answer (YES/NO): NO